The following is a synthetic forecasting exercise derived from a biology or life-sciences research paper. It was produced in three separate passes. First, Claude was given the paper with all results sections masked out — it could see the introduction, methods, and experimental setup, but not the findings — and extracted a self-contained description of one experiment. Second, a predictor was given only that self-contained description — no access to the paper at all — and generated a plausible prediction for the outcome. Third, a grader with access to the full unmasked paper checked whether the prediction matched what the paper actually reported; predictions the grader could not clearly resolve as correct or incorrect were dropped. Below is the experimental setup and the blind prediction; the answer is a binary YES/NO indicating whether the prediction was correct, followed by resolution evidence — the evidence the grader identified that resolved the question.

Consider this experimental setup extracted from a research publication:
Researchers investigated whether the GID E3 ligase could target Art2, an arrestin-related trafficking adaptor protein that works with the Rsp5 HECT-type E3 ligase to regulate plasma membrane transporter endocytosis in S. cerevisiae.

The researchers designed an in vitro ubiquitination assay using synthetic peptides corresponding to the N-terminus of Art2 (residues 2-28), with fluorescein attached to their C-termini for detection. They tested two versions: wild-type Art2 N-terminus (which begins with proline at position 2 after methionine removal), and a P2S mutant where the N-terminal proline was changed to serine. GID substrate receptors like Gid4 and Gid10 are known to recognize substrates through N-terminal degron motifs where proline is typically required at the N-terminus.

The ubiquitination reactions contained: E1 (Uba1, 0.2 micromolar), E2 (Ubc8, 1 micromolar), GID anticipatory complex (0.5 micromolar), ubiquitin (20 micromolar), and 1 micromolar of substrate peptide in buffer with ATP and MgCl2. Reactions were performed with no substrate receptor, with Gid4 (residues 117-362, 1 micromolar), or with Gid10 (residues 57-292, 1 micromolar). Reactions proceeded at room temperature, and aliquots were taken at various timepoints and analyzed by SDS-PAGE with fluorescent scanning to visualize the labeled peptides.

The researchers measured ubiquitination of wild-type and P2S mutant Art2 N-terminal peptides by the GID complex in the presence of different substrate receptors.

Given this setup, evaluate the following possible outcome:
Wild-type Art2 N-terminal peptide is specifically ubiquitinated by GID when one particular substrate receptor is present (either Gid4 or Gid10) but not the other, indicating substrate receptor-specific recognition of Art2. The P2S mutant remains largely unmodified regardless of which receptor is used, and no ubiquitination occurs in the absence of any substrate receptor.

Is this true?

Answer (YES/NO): NO